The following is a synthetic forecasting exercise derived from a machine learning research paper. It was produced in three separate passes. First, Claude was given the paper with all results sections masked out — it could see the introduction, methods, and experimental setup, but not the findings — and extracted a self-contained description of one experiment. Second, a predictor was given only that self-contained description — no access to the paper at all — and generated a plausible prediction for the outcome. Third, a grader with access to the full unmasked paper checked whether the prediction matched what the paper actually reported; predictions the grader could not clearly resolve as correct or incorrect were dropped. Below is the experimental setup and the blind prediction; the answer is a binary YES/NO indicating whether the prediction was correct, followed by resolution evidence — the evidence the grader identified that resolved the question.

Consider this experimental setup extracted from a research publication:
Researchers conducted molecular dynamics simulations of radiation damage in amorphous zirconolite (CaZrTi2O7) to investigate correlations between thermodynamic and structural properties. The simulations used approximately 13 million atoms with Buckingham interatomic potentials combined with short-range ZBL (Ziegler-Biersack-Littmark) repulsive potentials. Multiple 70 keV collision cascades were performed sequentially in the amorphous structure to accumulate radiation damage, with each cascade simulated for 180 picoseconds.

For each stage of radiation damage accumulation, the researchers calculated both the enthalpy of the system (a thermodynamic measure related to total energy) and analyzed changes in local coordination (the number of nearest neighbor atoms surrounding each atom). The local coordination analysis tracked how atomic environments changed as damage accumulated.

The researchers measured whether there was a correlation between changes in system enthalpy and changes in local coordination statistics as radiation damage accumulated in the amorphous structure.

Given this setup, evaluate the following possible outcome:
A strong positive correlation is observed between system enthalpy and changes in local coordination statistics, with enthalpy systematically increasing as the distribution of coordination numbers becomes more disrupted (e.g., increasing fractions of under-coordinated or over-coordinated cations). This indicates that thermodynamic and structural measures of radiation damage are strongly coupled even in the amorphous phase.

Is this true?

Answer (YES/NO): YES